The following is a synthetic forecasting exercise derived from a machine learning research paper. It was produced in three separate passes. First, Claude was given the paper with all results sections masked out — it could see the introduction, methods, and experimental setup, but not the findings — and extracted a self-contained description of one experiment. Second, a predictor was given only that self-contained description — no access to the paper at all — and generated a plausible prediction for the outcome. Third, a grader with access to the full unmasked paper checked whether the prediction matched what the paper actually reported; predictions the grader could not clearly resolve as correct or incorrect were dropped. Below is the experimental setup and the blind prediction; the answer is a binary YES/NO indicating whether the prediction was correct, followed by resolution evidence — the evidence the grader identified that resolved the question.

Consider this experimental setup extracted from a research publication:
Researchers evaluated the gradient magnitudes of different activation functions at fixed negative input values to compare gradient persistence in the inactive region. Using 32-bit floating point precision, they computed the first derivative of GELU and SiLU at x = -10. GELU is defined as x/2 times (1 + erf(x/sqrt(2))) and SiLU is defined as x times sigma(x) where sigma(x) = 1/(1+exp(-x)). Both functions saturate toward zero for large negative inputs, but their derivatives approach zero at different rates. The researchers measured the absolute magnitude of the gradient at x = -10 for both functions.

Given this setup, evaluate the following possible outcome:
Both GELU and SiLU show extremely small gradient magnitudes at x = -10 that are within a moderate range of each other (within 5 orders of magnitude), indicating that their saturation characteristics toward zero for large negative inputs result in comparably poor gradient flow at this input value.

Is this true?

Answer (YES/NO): NO